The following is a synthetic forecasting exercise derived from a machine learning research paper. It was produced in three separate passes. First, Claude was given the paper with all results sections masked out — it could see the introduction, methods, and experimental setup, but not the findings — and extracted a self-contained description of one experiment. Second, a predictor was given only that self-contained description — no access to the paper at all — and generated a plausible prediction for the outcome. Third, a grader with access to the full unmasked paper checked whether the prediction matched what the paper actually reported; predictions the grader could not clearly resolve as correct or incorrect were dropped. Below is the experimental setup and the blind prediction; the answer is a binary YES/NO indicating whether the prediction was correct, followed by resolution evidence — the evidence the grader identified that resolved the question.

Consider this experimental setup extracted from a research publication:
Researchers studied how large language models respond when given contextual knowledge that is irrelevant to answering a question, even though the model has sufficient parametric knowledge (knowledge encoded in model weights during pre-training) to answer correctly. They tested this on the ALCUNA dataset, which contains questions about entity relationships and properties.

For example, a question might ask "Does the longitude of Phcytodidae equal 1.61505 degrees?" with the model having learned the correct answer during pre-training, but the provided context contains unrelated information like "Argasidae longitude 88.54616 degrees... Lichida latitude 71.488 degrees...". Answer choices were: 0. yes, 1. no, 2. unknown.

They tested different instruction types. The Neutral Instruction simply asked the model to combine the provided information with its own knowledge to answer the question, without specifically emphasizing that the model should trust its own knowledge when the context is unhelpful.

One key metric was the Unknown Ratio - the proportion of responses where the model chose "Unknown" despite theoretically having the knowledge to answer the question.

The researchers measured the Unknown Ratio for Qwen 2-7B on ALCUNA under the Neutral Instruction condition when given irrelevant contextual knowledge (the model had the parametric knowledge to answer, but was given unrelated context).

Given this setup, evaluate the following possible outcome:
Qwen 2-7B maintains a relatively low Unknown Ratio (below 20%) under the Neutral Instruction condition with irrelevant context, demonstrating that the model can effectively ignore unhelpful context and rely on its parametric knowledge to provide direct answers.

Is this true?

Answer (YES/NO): NO